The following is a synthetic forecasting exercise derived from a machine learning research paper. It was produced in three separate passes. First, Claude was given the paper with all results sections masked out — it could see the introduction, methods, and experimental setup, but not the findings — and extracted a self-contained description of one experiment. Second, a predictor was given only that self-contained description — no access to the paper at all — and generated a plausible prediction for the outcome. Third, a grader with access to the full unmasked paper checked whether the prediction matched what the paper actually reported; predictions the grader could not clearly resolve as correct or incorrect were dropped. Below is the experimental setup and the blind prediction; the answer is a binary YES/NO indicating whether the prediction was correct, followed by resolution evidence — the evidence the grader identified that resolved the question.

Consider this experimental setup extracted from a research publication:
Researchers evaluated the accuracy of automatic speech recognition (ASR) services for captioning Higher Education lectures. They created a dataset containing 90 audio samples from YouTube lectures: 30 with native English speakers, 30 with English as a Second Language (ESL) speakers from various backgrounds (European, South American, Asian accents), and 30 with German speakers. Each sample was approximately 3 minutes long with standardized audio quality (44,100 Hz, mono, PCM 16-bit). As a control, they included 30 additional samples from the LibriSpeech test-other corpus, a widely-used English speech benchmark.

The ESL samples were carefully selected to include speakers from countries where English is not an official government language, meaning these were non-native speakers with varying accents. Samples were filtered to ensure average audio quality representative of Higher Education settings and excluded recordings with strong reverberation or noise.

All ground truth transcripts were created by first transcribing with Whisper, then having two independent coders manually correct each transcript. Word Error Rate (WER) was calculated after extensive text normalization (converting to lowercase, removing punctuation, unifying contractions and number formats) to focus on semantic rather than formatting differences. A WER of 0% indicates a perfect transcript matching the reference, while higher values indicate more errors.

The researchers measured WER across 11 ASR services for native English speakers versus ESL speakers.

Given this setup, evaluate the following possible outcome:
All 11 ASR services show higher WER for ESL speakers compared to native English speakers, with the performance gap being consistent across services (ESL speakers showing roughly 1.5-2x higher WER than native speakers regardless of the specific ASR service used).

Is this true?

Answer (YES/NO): NO